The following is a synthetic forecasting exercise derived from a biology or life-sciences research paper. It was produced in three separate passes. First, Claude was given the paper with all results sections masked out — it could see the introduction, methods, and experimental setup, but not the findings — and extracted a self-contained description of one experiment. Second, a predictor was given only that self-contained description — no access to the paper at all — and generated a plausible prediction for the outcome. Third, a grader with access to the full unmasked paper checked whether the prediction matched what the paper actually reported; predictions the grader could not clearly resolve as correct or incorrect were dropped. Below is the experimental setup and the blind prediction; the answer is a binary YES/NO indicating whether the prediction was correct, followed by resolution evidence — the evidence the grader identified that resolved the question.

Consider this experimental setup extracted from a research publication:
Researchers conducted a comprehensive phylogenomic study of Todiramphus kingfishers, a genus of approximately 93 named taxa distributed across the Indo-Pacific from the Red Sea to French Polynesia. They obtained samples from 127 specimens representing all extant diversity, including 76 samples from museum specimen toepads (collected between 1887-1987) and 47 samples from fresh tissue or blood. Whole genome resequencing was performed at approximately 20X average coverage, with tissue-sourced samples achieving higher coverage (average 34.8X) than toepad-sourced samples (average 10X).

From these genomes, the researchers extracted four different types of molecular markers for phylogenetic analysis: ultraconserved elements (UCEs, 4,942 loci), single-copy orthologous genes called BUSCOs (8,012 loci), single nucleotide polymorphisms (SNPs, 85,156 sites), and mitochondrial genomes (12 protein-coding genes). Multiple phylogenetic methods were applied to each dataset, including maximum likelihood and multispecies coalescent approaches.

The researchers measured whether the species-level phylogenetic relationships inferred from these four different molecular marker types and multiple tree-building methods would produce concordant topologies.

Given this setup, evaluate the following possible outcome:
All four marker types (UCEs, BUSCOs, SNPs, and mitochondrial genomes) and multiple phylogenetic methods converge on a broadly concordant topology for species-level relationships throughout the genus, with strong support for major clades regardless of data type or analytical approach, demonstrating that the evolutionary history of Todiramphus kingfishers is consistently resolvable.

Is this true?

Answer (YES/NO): NO